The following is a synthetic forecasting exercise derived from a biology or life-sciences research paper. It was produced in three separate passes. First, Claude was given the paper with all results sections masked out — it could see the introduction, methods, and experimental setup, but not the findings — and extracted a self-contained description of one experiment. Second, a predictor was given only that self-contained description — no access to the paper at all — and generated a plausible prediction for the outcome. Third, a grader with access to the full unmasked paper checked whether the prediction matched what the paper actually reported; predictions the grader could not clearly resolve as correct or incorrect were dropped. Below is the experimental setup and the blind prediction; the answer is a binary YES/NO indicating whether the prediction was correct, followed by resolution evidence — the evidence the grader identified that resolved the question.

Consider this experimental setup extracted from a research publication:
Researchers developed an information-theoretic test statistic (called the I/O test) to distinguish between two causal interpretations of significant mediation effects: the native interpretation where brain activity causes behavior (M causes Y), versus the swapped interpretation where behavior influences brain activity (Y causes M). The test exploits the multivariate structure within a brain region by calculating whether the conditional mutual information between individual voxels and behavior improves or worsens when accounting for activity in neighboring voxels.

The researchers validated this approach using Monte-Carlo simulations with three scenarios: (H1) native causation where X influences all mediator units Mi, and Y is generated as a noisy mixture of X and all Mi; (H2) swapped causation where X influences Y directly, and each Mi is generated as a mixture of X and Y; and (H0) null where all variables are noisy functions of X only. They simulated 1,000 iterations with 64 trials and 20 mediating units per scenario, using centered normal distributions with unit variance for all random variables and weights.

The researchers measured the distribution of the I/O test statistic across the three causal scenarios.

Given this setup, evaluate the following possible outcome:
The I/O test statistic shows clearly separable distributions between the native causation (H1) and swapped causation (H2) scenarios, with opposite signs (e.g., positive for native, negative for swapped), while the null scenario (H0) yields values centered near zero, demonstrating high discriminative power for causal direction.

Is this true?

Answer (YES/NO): YES